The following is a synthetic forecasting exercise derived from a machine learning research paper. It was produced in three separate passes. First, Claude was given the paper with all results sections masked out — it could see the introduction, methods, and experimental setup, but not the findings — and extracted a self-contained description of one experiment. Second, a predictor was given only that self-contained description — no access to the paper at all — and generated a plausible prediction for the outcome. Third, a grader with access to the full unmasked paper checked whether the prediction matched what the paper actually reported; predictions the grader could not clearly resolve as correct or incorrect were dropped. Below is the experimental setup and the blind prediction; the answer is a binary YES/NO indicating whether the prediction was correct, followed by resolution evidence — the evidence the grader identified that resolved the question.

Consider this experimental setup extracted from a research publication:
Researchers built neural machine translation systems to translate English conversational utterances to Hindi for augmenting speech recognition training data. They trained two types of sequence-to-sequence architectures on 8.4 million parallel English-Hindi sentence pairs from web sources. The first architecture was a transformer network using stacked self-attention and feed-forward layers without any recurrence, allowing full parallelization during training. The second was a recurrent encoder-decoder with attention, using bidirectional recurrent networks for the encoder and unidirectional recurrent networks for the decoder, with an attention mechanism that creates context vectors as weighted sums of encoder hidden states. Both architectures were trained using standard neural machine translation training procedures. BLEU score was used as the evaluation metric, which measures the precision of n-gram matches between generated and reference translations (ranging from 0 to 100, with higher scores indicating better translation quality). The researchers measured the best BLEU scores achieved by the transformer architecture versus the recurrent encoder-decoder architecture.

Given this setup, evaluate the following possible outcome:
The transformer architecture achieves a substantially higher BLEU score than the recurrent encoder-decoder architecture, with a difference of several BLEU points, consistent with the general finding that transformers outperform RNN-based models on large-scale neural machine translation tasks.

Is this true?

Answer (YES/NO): NO